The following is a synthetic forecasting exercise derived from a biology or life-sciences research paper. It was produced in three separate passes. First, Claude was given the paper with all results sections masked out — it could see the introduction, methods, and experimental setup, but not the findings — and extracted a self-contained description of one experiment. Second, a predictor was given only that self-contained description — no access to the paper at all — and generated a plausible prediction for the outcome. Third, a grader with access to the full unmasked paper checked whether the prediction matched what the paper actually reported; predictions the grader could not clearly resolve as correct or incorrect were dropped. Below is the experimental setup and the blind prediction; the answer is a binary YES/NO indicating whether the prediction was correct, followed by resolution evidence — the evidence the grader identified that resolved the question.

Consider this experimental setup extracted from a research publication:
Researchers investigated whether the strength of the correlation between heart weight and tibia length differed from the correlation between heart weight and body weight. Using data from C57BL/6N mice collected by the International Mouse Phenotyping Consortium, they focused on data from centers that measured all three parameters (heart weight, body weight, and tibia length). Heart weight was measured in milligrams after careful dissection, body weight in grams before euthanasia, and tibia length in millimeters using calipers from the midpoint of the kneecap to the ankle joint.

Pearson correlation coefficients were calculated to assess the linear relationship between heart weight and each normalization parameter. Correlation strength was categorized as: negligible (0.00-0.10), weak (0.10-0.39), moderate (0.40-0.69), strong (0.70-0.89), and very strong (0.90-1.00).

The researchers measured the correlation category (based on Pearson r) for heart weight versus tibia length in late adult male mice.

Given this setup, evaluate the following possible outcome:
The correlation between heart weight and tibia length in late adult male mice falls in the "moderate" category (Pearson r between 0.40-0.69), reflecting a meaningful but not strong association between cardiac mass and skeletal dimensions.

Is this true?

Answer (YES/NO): NO